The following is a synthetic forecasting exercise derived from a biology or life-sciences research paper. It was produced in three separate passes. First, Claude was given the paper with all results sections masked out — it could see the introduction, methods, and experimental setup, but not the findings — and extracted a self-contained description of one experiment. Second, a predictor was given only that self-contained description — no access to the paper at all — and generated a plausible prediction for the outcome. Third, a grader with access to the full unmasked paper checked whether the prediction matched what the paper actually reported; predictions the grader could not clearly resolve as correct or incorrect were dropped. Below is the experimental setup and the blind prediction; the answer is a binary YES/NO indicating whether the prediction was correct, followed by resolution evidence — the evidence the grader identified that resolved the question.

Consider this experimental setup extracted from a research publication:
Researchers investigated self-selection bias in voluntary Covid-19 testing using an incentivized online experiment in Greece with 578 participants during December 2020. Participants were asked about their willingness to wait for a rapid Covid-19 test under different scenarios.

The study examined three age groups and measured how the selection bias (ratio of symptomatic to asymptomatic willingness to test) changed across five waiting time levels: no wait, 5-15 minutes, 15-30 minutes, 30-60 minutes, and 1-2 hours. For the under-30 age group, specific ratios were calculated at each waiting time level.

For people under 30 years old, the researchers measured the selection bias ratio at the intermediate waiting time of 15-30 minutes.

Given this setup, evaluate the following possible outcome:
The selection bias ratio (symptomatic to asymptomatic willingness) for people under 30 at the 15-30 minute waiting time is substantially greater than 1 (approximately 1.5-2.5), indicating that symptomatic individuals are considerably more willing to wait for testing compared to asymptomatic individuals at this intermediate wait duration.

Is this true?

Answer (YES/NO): NO